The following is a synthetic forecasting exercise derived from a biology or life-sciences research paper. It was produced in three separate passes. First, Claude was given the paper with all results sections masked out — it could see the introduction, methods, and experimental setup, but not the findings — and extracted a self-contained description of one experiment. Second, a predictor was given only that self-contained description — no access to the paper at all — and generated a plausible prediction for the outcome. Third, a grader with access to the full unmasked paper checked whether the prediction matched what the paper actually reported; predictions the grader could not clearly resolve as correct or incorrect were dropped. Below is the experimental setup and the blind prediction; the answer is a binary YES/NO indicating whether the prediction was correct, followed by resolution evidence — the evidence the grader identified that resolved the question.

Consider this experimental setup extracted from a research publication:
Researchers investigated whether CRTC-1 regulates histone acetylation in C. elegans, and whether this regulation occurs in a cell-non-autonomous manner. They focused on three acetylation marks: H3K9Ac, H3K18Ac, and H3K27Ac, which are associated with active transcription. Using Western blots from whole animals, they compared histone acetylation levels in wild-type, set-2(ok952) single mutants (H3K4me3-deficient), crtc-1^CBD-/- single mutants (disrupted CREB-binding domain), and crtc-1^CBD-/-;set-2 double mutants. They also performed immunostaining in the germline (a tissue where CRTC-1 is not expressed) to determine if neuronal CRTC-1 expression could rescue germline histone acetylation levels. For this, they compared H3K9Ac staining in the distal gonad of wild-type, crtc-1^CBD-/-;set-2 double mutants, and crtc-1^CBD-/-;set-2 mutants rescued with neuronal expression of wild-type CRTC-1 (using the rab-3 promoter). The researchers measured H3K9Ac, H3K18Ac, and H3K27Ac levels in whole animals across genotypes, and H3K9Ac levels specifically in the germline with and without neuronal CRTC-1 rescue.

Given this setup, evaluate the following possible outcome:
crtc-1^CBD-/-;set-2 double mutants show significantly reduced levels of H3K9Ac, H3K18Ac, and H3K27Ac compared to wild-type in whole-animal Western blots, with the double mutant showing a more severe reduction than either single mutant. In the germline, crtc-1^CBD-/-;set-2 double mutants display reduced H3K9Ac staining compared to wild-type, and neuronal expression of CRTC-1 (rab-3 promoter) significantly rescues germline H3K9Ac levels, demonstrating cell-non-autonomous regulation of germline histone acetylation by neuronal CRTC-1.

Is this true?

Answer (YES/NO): YES